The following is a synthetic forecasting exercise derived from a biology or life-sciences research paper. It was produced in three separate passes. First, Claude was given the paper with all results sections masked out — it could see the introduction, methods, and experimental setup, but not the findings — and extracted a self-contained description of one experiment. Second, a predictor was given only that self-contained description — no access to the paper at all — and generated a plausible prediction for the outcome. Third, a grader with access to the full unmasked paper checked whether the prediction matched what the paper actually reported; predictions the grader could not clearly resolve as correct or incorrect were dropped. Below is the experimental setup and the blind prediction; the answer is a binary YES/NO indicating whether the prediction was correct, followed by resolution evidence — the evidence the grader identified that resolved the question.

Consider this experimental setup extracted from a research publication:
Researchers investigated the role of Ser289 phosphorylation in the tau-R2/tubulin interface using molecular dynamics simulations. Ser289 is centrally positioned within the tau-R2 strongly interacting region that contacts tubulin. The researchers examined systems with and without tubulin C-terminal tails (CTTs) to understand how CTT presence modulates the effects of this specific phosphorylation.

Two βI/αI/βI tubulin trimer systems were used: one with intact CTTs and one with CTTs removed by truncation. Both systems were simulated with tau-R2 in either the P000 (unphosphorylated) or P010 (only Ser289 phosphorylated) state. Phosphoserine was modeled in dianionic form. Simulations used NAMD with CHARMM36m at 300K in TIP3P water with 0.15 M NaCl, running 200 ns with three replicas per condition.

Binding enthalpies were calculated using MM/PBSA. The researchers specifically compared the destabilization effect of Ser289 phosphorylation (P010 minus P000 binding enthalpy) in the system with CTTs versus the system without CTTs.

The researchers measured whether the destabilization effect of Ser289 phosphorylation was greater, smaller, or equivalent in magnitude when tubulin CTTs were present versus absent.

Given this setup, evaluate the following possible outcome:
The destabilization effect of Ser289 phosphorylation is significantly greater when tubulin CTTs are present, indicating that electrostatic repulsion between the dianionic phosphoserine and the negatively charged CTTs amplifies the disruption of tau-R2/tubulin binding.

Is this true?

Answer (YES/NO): NO